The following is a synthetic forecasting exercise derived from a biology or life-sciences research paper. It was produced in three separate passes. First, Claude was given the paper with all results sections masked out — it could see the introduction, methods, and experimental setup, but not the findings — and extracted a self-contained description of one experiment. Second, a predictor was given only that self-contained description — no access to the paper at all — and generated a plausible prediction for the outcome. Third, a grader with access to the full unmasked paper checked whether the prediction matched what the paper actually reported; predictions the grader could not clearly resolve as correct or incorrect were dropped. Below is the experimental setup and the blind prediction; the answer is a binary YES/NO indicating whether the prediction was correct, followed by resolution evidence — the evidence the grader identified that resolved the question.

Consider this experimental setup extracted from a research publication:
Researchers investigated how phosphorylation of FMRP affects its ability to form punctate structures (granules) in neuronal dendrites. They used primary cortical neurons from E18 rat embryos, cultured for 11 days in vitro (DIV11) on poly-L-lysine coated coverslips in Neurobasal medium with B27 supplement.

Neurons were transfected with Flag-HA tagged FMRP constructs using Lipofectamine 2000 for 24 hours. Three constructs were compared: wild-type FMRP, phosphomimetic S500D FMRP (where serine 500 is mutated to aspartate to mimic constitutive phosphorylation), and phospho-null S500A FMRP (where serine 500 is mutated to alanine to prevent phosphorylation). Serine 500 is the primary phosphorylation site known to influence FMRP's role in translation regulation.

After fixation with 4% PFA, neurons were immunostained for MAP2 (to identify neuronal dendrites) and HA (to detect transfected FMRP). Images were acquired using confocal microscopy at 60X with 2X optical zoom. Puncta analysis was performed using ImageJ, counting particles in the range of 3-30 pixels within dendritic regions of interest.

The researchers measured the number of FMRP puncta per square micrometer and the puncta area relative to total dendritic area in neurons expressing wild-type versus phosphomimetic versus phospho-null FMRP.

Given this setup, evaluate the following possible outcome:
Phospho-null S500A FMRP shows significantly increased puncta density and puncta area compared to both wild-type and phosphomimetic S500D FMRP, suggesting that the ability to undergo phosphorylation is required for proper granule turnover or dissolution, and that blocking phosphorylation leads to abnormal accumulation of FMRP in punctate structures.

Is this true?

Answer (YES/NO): YES